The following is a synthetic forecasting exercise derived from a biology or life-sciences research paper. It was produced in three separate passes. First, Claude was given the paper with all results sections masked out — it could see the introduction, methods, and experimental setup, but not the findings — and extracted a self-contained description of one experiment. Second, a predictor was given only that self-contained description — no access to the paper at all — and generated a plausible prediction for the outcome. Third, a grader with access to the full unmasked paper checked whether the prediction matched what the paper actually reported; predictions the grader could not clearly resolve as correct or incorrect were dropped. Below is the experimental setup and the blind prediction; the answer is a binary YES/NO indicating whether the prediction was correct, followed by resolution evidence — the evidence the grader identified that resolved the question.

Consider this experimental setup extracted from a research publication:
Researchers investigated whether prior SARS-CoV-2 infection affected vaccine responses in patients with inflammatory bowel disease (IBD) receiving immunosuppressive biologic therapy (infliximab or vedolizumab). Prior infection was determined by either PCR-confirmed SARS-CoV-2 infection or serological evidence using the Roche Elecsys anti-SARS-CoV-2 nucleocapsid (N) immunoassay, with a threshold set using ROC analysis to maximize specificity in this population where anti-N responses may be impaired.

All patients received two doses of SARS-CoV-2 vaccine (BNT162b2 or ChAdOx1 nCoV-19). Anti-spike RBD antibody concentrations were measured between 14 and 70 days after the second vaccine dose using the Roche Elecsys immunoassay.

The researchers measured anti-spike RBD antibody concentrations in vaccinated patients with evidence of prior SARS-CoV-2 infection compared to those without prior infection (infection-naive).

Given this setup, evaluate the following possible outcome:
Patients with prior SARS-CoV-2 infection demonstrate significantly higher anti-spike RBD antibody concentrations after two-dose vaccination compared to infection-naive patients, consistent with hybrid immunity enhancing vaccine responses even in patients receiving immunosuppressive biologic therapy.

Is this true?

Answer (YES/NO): YES